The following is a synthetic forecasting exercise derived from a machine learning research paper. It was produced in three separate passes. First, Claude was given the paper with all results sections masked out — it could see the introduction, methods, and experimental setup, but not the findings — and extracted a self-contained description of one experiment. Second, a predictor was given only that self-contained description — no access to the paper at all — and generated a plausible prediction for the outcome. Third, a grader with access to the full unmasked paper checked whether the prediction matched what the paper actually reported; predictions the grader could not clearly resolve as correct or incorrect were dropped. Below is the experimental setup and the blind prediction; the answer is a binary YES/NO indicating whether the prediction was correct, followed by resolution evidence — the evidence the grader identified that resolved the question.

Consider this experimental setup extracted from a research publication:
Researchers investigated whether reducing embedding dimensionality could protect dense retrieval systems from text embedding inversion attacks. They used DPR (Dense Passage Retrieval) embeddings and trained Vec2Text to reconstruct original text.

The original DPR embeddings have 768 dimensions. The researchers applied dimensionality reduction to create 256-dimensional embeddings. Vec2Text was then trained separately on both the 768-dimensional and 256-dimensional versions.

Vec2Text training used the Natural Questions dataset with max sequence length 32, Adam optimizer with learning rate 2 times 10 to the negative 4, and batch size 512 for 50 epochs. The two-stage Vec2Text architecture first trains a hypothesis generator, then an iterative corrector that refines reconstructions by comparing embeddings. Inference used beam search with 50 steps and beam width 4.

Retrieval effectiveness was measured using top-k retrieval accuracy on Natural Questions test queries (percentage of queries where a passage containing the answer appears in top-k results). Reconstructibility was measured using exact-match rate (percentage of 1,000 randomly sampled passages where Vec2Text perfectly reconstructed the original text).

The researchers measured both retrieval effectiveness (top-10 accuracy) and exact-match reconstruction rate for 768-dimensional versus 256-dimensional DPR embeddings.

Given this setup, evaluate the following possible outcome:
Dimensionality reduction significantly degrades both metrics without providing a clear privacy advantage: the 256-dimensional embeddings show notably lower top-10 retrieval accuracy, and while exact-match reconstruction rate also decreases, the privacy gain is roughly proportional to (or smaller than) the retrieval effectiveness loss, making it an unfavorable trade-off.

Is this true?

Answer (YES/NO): NO